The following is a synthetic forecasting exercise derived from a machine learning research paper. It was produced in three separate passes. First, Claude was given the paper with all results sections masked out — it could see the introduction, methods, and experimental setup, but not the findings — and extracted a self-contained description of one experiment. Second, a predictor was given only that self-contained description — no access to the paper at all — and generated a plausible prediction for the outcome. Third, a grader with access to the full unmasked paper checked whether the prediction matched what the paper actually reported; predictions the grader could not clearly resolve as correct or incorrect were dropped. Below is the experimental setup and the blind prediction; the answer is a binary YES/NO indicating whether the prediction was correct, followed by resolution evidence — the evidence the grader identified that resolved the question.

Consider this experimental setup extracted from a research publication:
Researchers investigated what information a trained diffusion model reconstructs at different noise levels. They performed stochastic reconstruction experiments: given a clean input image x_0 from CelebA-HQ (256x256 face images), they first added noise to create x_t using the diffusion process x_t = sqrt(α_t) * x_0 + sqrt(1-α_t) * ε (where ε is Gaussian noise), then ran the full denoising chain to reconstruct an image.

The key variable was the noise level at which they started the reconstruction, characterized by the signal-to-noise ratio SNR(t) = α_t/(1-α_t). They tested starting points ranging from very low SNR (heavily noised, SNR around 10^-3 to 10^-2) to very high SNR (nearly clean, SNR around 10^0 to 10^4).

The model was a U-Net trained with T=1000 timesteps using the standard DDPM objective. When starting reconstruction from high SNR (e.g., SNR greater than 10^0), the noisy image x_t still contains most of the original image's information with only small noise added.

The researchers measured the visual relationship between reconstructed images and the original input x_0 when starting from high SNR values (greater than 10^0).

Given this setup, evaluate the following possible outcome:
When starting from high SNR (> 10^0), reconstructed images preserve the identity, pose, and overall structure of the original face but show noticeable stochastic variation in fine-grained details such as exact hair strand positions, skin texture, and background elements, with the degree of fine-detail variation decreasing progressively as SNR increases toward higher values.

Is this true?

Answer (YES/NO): NO